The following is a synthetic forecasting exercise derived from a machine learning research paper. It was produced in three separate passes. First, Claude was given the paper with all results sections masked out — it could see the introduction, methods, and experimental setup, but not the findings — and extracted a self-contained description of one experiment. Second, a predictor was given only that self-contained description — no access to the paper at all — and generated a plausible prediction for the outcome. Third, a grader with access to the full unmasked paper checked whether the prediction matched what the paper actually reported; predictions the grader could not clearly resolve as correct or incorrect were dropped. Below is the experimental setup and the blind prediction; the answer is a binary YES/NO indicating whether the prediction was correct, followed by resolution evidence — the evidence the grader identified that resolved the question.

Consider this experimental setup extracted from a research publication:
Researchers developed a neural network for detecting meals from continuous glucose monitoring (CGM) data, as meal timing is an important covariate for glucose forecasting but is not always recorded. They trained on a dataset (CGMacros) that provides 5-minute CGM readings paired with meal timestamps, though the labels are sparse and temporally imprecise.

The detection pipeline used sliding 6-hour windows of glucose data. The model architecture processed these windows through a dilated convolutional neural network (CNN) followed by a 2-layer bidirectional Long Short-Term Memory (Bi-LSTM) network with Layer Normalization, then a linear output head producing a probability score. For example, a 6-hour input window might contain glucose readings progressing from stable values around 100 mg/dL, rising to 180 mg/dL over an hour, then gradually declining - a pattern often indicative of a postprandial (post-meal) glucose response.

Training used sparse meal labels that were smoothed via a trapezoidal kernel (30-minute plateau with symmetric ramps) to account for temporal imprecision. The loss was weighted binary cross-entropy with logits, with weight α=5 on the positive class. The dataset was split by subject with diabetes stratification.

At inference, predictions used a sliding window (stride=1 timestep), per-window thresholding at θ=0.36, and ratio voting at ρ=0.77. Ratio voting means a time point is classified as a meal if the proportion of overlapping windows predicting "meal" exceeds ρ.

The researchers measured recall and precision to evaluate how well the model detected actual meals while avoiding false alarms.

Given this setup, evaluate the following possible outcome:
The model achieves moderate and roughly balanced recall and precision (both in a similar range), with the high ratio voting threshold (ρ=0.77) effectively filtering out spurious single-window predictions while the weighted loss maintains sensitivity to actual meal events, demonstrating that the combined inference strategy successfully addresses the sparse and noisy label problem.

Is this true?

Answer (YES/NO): YES